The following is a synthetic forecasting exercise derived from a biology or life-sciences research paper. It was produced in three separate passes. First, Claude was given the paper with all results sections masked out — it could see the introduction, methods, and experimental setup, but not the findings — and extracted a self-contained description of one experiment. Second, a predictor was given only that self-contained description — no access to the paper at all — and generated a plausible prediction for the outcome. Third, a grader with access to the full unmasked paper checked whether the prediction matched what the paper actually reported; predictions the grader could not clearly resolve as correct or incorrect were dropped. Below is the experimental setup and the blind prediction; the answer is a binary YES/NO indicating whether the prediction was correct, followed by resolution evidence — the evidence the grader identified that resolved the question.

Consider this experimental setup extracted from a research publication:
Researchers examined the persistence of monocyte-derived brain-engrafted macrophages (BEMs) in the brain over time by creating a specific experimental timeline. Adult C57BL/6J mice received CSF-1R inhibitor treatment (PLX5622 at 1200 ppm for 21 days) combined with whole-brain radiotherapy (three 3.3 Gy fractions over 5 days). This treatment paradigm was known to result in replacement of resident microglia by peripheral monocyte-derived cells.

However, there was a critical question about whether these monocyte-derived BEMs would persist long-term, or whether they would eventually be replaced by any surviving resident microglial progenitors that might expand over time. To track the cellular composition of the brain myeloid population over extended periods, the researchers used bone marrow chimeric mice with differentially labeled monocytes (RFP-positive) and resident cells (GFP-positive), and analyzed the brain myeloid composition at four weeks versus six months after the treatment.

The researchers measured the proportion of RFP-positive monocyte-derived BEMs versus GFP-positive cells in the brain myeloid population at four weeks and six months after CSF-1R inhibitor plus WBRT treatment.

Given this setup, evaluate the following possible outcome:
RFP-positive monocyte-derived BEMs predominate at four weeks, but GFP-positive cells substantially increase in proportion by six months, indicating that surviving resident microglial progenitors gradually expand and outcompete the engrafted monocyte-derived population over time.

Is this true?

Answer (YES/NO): NO